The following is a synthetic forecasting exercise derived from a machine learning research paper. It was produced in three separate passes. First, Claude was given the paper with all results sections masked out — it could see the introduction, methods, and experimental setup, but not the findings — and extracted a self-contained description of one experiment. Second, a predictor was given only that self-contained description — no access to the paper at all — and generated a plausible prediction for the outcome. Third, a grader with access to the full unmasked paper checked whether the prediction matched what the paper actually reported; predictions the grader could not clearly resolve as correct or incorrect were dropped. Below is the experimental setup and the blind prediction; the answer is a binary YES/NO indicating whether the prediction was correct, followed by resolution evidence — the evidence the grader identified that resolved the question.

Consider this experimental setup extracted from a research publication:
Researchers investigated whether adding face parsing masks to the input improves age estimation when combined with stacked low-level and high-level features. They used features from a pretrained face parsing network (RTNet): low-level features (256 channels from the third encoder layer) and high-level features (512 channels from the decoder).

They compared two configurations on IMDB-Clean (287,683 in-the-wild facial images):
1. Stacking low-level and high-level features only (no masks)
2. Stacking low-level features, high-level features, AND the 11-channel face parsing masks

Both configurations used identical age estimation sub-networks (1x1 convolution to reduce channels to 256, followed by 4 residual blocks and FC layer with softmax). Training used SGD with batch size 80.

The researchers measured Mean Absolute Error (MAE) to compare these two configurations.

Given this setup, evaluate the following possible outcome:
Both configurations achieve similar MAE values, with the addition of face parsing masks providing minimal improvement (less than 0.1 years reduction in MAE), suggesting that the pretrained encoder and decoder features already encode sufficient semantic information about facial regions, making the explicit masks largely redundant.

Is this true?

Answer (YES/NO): NO